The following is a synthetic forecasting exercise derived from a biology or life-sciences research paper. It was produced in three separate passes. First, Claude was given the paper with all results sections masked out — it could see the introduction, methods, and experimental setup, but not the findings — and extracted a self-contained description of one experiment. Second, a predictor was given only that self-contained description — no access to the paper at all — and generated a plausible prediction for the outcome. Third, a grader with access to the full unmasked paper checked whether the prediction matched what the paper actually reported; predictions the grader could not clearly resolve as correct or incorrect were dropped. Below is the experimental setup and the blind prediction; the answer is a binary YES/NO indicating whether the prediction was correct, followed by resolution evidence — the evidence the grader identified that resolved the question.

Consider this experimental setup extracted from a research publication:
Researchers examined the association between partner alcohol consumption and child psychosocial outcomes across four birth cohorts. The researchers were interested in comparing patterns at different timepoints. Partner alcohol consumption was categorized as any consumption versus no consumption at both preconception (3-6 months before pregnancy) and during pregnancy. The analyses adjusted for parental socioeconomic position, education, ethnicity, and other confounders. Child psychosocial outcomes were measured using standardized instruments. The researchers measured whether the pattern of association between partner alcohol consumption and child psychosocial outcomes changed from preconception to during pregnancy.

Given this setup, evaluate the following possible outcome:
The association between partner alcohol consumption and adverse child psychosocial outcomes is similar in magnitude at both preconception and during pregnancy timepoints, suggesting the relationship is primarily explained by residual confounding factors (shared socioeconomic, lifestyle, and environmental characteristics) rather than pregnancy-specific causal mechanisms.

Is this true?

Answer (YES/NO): NO